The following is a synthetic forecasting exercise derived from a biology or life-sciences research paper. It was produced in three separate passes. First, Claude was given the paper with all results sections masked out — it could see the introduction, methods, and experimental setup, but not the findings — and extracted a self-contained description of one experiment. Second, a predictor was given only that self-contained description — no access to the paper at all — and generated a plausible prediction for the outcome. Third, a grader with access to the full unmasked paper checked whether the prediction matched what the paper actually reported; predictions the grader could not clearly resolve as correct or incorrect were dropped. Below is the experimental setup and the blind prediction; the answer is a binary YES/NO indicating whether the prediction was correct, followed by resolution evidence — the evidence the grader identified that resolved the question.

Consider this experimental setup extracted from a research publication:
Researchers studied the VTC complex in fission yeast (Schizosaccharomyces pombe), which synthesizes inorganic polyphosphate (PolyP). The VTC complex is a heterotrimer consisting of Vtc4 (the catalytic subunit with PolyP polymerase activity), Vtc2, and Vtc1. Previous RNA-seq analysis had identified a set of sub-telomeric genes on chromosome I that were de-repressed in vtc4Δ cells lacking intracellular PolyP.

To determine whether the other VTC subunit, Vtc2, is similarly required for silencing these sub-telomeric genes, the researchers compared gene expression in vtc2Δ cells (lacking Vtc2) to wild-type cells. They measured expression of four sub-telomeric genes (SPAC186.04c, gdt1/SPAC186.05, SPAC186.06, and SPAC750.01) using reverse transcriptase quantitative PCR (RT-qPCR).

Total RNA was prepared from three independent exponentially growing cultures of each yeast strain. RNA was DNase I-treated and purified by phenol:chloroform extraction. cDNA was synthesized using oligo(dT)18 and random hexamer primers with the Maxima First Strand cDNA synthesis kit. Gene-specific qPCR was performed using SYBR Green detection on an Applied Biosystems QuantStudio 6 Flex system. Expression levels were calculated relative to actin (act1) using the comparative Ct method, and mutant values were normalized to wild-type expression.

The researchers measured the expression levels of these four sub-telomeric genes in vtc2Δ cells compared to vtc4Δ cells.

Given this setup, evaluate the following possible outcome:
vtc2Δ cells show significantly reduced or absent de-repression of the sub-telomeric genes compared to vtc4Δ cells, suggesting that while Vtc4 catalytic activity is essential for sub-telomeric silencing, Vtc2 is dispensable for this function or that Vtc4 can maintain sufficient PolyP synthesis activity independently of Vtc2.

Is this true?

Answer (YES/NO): NO